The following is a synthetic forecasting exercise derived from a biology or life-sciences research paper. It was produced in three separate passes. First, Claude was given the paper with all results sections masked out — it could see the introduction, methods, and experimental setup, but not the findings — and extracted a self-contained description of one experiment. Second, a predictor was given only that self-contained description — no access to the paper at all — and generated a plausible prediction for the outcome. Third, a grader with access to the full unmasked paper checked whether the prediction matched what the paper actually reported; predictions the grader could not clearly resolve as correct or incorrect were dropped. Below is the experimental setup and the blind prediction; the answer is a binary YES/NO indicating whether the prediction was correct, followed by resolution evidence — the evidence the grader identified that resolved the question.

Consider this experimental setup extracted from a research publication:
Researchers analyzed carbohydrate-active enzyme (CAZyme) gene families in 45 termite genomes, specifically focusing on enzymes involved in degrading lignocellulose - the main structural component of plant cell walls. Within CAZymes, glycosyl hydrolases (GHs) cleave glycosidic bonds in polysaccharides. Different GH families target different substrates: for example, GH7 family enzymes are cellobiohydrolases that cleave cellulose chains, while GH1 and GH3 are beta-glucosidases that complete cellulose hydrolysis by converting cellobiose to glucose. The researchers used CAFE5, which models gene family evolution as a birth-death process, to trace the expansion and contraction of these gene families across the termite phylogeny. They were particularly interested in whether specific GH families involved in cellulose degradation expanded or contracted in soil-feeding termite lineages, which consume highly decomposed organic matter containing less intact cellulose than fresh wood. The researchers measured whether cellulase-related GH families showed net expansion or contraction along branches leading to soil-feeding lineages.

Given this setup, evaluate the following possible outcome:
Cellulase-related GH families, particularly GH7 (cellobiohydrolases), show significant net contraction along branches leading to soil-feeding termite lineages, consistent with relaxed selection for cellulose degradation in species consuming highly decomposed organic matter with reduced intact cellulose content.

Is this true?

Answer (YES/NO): NO